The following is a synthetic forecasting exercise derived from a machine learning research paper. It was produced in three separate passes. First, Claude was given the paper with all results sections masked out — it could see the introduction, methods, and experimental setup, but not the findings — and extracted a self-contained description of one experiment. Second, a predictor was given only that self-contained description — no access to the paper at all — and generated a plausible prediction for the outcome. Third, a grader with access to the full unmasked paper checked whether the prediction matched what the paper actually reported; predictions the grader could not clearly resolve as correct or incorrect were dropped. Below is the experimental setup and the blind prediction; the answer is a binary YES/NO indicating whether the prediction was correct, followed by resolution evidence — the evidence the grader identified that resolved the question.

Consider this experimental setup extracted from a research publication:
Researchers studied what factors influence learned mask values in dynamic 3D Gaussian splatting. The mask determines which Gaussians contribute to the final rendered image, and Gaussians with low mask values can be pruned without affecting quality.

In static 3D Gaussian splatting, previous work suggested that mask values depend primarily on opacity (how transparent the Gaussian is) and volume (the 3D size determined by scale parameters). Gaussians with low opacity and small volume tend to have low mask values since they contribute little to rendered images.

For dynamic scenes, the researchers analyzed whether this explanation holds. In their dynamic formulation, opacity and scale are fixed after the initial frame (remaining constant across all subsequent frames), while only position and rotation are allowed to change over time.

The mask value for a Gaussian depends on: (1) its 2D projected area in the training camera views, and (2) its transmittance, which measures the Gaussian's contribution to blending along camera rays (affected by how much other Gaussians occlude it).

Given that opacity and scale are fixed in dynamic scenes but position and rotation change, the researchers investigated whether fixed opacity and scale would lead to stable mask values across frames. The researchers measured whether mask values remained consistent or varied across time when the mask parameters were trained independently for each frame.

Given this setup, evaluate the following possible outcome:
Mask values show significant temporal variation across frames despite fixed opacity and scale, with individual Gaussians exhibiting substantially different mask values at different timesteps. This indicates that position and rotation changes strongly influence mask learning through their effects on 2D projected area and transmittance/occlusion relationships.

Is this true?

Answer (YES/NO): YES